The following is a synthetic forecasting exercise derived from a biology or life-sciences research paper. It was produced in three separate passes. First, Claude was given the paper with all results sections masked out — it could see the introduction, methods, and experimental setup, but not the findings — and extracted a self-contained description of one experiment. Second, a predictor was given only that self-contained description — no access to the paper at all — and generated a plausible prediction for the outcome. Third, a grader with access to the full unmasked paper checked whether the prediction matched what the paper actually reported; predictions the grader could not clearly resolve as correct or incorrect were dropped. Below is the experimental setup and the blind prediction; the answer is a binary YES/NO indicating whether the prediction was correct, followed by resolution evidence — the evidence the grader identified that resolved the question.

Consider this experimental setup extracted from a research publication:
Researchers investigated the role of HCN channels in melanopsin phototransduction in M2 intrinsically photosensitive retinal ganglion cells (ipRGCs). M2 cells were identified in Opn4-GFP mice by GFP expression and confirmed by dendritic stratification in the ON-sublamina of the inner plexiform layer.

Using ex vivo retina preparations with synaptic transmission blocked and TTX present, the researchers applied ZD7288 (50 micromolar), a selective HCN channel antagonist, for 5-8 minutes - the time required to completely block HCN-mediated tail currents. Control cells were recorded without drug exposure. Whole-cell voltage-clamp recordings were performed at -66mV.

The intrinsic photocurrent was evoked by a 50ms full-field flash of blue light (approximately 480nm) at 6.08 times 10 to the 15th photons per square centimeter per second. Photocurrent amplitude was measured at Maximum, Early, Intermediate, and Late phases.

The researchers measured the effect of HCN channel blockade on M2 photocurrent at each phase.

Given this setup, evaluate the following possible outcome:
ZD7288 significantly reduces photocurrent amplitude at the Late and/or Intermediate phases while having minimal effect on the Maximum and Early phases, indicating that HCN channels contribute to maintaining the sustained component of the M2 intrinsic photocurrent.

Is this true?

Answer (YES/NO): NO